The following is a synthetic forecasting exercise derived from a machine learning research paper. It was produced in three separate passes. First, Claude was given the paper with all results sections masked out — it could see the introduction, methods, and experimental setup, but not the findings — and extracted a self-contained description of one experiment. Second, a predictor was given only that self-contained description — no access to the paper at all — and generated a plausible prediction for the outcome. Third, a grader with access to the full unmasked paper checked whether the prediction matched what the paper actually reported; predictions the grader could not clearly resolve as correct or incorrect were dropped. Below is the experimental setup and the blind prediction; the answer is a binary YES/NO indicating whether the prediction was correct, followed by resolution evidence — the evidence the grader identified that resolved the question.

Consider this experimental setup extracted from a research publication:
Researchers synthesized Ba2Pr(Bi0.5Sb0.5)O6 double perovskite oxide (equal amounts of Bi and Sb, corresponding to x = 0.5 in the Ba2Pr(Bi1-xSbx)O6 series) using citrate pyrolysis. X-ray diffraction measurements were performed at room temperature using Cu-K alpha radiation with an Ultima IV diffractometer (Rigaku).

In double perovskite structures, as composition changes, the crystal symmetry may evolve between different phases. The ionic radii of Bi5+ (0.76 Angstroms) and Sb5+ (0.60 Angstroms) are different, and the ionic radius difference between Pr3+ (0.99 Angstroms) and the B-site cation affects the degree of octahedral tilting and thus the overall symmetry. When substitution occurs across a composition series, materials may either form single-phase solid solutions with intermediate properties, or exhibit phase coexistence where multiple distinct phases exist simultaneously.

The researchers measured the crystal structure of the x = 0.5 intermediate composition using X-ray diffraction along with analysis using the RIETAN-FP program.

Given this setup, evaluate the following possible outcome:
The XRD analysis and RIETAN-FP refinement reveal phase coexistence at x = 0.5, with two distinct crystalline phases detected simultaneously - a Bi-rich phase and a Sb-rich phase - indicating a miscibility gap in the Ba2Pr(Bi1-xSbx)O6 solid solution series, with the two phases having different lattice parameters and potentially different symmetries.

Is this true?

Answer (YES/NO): YES